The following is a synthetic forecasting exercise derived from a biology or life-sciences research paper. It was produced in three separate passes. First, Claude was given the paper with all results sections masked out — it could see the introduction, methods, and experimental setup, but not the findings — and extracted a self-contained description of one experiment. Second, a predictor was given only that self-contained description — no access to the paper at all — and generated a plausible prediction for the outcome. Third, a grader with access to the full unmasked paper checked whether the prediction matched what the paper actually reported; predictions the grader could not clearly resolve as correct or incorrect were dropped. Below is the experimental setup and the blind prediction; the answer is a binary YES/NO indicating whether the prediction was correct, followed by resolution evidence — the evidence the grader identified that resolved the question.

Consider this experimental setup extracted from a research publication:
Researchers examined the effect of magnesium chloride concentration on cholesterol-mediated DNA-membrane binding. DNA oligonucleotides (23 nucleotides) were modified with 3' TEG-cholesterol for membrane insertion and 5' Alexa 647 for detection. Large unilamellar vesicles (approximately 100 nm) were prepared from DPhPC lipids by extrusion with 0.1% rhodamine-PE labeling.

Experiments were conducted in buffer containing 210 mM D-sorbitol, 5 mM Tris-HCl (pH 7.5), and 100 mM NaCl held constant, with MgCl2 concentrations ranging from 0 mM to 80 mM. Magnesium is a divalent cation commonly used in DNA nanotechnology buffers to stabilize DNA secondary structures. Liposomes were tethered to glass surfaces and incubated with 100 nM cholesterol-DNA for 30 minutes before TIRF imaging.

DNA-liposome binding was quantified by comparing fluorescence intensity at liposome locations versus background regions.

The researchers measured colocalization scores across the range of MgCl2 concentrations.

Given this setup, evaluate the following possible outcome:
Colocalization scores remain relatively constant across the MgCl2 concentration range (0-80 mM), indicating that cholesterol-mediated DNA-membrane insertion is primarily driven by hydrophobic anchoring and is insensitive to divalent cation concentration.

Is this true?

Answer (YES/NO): NO